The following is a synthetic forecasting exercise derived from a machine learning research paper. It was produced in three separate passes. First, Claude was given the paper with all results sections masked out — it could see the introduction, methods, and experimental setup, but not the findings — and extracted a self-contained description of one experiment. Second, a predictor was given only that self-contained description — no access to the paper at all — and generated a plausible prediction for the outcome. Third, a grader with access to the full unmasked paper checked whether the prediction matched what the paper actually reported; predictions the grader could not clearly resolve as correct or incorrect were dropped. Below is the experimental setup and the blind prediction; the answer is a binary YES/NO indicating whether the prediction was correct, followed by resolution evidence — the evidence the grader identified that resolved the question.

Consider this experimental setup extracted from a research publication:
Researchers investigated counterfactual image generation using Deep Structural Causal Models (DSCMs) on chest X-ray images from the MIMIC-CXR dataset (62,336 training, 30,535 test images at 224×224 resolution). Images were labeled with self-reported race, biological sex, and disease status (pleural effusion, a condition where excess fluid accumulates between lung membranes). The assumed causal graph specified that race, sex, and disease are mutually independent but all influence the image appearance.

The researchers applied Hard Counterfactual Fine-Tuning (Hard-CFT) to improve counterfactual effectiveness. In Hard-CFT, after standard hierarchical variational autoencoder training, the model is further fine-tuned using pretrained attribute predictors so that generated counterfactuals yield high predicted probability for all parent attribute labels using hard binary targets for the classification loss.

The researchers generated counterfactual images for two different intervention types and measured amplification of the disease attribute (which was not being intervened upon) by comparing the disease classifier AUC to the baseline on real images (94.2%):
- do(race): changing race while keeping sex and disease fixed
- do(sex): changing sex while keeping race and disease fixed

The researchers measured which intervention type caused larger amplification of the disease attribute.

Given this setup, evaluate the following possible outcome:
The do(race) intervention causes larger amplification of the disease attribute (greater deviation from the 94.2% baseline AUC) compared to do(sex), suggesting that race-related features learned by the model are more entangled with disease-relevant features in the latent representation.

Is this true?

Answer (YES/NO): NO